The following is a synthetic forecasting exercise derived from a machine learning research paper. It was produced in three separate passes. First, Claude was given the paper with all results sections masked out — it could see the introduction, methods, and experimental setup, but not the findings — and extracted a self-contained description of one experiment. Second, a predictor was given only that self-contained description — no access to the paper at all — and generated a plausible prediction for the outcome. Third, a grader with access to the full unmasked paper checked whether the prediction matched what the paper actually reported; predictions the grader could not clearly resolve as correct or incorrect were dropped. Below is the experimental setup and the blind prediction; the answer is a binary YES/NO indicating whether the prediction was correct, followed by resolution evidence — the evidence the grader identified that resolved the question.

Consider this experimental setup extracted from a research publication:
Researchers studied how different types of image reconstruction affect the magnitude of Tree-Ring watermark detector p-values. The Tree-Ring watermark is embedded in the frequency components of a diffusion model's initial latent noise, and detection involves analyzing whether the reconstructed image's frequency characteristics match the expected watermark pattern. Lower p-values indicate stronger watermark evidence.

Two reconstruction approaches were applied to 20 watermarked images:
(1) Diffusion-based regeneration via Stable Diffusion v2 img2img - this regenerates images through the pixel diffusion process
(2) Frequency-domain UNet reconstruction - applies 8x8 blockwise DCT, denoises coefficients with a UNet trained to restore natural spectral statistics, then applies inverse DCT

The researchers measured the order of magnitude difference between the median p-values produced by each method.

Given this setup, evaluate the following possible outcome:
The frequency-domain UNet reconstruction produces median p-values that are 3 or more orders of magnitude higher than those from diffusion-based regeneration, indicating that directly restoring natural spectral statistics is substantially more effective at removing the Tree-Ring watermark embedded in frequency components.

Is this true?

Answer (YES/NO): YES